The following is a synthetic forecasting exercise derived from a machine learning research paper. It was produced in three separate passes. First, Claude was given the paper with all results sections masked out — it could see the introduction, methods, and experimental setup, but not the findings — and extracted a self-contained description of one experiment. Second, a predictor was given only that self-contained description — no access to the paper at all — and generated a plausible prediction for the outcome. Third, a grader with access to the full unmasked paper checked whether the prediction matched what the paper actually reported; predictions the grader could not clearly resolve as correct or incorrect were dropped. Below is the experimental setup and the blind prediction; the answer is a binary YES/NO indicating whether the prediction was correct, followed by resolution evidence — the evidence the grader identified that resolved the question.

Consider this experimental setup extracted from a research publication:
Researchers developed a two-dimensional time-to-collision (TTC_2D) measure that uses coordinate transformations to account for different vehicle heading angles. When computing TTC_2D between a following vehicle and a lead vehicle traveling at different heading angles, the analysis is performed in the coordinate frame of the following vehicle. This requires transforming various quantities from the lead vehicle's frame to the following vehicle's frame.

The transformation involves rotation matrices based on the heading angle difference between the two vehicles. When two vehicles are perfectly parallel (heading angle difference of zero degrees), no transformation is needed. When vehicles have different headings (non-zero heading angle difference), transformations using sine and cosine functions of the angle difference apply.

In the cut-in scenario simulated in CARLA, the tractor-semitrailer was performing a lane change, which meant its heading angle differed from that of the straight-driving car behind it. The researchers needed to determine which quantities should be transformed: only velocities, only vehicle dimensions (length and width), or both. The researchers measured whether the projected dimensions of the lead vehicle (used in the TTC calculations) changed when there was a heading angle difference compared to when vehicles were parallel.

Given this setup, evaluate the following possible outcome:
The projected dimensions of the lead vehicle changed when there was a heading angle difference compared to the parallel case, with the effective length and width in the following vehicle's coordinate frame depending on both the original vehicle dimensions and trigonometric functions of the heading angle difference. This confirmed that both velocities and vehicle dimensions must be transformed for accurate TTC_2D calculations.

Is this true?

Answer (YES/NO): YES